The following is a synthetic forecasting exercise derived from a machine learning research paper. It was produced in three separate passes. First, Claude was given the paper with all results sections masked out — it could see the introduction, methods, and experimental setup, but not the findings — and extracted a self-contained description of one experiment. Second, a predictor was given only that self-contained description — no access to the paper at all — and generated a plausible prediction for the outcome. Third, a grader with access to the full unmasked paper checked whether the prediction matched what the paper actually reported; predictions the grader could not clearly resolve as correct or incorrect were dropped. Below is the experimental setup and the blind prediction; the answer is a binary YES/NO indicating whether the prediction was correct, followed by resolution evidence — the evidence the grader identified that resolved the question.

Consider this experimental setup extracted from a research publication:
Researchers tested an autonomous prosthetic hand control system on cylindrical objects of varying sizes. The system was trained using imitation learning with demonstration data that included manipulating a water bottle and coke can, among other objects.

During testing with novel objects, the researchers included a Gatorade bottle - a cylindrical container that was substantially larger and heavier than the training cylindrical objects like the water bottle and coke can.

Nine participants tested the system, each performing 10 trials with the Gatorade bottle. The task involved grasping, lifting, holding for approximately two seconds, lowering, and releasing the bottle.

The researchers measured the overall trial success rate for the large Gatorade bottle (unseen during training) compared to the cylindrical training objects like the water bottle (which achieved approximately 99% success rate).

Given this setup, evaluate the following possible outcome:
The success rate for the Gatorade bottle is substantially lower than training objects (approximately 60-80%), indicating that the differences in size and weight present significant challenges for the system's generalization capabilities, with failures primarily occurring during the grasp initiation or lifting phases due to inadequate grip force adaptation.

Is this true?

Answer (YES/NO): NO